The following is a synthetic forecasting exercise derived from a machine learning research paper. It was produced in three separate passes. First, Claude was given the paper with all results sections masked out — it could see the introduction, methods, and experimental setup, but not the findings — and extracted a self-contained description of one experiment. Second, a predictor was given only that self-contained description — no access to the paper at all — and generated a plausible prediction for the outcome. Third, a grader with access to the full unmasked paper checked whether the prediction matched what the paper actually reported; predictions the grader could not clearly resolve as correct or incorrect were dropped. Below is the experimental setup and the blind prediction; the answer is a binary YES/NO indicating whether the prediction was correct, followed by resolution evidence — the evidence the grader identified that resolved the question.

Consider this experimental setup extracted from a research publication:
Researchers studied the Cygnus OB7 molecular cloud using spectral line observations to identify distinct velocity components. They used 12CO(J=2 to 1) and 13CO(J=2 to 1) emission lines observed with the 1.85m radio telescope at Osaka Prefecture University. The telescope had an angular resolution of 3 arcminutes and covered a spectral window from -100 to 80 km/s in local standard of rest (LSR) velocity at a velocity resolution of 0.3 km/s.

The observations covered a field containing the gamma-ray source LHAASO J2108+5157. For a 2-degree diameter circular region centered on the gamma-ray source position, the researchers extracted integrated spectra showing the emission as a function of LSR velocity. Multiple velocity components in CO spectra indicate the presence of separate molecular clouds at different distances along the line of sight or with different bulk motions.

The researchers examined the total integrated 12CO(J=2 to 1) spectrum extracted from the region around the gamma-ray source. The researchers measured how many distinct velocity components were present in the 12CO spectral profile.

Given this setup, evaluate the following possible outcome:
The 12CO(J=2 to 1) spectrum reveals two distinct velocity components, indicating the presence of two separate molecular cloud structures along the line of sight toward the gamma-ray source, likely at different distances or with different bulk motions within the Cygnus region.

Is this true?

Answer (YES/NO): NO